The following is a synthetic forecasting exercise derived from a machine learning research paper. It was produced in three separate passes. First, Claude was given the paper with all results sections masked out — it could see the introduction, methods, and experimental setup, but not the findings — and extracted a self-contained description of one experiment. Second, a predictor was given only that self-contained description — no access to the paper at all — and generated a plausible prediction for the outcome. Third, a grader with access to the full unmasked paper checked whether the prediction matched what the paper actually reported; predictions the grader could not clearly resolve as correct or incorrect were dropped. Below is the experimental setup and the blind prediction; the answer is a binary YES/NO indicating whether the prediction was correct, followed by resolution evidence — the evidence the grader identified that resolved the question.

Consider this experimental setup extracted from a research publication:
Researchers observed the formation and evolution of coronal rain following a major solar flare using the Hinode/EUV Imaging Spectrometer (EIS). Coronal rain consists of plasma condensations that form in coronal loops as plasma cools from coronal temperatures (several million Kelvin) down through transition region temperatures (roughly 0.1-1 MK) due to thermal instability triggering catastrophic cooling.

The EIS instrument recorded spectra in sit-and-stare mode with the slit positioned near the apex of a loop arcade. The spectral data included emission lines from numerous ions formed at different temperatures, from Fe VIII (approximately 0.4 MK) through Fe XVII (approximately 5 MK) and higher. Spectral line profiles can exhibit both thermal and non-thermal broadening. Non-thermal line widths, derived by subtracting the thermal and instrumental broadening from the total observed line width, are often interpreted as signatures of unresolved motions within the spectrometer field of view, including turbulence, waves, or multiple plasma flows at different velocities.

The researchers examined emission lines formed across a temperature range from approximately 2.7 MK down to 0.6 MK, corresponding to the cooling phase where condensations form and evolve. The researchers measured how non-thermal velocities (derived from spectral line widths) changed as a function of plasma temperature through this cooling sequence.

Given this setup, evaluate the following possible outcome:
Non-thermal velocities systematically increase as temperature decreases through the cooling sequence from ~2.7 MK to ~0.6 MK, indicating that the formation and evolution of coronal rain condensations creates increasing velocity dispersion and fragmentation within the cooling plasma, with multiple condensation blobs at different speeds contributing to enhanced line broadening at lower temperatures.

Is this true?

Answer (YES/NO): YES